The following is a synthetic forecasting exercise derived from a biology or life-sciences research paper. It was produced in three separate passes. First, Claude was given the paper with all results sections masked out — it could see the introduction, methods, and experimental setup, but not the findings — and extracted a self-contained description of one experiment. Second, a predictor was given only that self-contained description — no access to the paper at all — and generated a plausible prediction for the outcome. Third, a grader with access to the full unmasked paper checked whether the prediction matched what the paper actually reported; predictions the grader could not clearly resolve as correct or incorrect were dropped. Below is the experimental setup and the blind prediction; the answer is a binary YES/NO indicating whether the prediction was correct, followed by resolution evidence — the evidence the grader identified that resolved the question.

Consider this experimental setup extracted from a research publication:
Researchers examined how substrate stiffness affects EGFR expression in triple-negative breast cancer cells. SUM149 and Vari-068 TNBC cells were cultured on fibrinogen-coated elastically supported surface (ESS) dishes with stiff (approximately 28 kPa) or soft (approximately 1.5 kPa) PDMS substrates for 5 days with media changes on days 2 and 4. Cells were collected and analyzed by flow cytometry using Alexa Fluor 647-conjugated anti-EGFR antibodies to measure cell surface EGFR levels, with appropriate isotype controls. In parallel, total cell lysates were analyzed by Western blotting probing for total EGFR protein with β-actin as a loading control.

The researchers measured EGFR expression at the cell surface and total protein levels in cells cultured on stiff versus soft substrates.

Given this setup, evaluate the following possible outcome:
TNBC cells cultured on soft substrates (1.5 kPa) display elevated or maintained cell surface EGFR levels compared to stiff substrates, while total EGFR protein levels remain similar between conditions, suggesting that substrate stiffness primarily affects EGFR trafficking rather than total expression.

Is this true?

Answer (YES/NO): NO